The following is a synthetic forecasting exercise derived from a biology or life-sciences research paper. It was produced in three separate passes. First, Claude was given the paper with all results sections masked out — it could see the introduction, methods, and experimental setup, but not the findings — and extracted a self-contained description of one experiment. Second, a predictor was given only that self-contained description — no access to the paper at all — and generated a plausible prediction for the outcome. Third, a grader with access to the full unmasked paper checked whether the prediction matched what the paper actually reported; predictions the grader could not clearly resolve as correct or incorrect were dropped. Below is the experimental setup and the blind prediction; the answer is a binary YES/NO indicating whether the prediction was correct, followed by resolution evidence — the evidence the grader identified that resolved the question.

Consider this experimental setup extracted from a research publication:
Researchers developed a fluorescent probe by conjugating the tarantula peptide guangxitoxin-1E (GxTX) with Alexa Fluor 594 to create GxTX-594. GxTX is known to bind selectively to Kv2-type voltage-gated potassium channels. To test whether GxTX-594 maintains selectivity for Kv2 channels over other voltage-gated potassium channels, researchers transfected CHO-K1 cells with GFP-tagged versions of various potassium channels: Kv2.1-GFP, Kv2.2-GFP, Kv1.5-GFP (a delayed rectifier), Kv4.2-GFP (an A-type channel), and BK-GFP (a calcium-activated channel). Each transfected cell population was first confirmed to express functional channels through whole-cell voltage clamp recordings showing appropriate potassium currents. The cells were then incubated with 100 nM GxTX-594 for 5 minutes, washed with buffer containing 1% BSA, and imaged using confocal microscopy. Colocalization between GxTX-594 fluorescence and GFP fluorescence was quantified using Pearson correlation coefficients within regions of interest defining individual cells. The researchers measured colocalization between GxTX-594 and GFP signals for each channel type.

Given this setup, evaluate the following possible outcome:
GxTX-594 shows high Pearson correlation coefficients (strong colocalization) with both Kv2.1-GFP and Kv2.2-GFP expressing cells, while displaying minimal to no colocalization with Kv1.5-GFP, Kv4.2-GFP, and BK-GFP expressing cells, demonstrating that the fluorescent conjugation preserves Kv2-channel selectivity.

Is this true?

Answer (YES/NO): YES